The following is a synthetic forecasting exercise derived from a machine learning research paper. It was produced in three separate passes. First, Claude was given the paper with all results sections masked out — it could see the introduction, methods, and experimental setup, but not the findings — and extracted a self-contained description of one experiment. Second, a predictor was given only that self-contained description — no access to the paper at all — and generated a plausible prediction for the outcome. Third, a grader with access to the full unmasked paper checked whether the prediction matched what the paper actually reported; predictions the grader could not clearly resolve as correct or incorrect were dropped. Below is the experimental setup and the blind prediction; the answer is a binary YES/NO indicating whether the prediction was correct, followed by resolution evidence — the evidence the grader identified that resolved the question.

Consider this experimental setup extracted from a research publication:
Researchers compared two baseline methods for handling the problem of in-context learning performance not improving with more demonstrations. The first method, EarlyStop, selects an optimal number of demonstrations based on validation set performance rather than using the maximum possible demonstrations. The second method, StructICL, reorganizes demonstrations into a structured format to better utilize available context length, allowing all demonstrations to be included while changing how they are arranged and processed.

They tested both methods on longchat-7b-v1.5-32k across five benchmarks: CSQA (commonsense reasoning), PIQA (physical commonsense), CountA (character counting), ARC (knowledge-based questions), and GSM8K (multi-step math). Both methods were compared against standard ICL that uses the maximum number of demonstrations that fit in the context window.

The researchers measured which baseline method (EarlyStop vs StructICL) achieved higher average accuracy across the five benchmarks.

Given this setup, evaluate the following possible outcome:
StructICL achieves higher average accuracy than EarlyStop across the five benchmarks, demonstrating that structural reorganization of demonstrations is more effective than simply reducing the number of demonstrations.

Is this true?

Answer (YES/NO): YES